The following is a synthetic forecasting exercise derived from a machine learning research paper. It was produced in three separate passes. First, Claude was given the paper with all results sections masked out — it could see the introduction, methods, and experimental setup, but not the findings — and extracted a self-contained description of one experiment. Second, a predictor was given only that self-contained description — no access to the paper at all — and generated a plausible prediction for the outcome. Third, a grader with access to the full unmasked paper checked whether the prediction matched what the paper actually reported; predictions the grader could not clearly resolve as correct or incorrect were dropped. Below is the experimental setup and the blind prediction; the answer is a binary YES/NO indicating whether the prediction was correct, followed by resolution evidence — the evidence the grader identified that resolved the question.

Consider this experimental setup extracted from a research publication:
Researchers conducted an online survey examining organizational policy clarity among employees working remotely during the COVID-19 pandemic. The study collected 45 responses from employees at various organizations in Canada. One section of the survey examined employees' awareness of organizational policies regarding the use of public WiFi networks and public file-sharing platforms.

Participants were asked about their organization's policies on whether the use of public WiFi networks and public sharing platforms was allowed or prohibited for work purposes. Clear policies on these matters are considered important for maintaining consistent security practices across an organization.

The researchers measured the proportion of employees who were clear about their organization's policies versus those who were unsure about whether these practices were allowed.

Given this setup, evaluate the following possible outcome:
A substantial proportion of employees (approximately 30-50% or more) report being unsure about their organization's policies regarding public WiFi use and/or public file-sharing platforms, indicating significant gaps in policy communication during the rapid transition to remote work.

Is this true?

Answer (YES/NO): NO